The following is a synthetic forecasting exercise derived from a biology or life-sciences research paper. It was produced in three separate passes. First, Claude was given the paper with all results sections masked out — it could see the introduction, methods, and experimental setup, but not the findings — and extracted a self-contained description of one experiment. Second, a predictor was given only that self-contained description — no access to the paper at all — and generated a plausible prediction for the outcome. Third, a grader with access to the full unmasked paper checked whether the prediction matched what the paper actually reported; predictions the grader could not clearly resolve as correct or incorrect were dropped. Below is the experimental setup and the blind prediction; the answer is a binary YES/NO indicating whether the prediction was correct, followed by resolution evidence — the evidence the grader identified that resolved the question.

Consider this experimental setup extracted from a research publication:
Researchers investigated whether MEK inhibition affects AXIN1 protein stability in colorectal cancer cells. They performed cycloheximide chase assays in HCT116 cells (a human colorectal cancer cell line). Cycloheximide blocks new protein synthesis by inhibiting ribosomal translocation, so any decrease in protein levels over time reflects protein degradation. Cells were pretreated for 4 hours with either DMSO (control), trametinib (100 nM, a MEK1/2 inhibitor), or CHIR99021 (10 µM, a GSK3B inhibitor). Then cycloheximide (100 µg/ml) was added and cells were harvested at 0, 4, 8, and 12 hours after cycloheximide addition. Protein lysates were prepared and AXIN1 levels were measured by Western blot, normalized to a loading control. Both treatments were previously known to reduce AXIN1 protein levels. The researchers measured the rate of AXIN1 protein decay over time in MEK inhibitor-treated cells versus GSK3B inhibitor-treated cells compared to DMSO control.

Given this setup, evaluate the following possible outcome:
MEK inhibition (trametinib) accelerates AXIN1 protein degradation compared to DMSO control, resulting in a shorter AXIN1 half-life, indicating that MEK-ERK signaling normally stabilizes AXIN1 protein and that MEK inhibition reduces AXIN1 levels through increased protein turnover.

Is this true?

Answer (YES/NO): NO